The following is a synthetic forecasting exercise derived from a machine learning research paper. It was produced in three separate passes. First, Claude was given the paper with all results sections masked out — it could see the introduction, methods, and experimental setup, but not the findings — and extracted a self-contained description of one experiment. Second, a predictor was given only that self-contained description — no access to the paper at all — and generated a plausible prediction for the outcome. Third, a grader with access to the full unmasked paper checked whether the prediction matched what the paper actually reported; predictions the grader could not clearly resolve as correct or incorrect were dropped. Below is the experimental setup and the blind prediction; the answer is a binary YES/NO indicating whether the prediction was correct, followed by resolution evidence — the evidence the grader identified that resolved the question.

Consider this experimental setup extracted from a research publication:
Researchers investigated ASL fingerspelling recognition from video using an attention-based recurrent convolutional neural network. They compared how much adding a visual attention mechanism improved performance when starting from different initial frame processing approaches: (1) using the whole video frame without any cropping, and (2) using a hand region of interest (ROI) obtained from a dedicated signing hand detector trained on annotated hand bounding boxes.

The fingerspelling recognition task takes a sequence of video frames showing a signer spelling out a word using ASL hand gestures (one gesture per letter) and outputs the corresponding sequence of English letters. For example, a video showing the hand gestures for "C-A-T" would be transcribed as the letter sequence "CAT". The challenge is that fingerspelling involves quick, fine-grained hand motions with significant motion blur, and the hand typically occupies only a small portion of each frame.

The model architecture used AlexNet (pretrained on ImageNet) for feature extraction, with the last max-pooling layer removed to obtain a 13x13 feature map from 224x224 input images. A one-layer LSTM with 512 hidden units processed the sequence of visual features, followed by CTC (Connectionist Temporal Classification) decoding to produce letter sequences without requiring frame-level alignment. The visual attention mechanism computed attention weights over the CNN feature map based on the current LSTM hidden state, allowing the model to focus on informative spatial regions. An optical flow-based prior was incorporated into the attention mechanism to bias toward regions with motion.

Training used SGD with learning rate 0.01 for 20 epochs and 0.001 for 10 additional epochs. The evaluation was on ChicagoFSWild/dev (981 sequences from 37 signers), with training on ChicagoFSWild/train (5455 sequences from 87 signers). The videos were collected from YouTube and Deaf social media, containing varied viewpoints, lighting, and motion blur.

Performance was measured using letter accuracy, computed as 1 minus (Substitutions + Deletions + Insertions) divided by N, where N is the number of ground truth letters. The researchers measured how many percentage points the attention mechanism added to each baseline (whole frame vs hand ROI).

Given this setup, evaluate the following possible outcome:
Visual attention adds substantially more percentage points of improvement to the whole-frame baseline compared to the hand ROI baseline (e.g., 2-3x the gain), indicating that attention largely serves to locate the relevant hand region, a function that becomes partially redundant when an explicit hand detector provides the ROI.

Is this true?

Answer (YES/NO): YES